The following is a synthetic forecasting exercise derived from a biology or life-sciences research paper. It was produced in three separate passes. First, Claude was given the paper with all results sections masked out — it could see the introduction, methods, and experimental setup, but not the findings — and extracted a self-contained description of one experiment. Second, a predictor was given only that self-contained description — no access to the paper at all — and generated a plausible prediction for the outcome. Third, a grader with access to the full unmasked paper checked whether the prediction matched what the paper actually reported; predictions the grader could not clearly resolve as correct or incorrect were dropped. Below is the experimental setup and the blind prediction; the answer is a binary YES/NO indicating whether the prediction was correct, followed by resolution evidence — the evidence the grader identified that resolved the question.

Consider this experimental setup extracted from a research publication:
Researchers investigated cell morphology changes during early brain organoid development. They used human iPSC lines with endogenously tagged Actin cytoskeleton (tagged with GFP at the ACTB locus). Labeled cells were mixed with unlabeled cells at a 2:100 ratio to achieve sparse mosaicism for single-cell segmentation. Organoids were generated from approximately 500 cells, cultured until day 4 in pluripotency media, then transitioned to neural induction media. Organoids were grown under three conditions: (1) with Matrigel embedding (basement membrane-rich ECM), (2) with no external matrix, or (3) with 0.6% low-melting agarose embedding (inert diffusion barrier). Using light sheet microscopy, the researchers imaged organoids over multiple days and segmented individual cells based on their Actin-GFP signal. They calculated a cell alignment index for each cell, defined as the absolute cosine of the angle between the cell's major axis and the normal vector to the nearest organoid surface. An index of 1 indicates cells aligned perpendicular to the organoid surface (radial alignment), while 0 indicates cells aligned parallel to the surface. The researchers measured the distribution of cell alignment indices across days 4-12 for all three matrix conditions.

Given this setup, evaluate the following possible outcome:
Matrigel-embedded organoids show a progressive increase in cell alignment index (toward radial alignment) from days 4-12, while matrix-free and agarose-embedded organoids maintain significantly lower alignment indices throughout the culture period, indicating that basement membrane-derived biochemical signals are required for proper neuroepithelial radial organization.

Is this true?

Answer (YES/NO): NO